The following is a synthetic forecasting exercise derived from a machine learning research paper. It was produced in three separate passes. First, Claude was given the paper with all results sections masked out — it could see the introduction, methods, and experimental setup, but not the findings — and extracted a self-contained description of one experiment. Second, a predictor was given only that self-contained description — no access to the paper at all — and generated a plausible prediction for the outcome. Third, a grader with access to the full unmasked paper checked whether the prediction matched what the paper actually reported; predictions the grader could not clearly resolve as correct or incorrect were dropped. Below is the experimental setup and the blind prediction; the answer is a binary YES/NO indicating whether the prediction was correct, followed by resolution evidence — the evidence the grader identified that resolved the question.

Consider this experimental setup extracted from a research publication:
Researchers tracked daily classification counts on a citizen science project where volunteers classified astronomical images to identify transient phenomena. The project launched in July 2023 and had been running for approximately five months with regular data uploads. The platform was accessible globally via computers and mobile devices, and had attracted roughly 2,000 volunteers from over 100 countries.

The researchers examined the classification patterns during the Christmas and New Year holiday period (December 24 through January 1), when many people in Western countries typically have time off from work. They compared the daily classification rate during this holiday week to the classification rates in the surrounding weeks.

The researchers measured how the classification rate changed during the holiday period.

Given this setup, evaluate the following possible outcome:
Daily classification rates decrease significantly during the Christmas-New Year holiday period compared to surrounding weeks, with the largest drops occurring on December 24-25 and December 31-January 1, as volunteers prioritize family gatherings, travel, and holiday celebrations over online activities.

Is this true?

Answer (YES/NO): NO